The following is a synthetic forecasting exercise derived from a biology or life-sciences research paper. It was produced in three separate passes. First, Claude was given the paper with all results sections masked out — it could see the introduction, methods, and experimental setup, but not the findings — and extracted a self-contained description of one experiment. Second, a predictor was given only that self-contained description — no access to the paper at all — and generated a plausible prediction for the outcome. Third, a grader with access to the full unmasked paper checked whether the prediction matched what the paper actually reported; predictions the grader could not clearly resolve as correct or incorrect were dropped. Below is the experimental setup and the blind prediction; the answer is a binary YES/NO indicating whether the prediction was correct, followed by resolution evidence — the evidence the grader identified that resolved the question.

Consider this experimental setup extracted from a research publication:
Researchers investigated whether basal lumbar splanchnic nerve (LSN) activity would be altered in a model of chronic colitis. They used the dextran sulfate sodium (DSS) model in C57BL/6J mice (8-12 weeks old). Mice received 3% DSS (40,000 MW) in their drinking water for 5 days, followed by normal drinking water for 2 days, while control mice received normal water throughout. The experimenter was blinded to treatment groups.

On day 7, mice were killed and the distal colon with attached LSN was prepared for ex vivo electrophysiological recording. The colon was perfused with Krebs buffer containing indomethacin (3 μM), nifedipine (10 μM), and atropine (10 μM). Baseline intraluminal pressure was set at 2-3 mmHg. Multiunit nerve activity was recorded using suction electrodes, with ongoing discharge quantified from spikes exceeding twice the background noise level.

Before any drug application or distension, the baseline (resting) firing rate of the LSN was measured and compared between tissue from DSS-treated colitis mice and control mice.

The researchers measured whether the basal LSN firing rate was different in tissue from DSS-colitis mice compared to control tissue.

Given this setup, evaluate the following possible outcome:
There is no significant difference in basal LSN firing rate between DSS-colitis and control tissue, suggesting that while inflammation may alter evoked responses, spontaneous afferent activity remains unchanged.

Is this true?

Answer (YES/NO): NO